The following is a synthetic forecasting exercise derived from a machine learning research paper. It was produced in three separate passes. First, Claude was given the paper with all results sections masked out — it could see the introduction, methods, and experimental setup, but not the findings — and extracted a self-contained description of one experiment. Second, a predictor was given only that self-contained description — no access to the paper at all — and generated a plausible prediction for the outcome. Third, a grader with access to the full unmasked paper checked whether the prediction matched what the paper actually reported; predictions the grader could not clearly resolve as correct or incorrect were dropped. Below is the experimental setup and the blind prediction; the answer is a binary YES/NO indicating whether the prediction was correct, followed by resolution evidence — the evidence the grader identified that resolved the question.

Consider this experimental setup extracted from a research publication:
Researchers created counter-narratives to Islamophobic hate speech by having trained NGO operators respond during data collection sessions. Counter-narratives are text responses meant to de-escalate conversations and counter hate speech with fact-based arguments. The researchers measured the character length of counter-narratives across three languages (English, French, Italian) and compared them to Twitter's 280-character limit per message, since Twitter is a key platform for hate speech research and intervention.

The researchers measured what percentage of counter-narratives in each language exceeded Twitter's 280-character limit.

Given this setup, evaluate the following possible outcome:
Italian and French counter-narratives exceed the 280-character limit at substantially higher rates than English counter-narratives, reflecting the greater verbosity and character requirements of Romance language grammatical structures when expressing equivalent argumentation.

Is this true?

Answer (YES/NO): NO